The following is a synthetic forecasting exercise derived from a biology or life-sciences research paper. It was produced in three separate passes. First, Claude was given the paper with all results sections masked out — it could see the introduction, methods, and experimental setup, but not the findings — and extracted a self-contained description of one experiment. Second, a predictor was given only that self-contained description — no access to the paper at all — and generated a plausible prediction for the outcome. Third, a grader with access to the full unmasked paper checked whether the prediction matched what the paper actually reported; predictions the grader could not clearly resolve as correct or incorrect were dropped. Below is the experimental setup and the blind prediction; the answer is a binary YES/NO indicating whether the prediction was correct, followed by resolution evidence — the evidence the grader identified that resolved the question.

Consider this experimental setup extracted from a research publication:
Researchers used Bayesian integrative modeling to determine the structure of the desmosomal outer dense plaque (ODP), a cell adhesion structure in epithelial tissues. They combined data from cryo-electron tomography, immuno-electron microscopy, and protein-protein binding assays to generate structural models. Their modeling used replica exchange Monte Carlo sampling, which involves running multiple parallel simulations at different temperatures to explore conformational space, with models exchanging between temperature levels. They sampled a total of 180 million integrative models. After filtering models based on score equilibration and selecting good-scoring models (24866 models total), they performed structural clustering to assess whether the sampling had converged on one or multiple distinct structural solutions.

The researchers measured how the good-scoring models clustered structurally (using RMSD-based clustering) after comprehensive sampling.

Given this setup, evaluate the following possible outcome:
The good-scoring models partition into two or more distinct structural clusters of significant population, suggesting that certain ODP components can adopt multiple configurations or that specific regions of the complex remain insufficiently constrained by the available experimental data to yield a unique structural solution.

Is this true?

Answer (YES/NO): NO